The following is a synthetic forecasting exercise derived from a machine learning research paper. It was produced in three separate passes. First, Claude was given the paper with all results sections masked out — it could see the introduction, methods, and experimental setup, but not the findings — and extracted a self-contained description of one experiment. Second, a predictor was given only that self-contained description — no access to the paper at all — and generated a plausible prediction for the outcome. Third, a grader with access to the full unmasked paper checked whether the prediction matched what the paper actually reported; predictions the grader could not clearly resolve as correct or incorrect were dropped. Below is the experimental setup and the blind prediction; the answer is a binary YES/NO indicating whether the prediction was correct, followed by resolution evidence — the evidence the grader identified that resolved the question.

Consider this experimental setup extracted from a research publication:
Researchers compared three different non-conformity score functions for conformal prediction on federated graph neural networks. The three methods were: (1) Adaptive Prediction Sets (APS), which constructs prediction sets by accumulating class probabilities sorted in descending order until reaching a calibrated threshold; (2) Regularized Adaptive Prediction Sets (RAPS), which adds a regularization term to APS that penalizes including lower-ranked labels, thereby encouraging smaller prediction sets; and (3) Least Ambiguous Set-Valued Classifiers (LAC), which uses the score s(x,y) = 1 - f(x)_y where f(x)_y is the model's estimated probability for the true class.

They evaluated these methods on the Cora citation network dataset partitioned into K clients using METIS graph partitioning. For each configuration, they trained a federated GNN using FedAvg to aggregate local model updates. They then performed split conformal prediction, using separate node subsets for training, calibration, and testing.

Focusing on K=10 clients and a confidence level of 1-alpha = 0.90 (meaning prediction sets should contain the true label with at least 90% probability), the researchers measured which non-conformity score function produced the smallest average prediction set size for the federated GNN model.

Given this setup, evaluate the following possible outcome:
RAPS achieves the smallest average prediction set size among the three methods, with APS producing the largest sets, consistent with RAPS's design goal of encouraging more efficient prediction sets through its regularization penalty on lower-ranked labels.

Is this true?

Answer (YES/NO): NO